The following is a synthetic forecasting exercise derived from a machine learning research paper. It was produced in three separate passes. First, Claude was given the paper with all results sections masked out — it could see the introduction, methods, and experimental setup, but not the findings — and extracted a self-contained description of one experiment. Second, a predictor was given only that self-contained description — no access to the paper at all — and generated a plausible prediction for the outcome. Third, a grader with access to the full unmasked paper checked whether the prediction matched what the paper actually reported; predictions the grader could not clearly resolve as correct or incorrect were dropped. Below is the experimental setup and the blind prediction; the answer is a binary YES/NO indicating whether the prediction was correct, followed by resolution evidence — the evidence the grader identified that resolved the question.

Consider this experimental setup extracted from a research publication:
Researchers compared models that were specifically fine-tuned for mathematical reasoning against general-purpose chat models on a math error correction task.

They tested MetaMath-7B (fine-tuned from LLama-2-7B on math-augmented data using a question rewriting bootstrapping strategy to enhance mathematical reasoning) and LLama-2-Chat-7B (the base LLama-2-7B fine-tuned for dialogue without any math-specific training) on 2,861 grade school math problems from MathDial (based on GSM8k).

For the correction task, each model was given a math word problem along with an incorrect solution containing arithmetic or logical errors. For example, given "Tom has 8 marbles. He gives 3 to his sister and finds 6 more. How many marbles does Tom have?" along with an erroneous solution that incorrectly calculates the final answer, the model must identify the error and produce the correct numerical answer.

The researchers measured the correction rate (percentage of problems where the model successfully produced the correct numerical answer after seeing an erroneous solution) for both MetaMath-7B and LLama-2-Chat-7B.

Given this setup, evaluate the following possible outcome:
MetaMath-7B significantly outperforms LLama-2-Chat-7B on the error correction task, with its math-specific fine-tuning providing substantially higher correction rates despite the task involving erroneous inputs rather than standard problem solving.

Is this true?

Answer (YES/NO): YES